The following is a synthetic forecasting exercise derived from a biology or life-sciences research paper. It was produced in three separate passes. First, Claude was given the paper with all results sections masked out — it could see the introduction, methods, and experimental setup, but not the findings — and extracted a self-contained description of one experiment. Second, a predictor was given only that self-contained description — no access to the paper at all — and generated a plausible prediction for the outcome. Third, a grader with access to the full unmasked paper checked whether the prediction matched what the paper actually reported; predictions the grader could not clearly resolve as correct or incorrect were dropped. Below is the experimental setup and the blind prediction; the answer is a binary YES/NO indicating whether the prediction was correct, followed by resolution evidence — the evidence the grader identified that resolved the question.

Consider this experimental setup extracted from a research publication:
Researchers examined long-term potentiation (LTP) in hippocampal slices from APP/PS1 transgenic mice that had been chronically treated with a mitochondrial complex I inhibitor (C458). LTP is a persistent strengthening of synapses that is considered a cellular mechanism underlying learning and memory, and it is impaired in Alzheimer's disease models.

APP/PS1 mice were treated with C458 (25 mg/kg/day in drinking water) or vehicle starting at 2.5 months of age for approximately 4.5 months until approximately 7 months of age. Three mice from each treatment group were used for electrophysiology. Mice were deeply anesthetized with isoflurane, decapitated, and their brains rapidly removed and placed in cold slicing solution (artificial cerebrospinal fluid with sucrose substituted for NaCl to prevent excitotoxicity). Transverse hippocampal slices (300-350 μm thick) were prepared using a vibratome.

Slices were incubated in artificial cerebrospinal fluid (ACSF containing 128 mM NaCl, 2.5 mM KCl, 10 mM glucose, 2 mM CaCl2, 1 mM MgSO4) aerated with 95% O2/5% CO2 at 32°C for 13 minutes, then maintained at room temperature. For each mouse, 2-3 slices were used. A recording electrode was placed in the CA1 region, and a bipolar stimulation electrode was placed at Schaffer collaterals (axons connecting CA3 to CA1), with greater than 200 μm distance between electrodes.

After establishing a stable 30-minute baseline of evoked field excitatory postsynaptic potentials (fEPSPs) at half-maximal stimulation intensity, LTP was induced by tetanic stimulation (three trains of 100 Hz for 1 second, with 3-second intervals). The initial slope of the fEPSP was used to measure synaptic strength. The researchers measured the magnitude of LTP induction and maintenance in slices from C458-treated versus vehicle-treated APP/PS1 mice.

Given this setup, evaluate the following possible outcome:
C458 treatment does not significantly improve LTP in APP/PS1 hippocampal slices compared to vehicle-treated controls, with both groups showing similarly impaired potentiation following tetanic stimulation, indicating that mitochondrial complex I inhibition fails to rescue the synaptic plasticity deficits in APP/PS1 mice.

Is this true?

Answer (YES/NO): NO